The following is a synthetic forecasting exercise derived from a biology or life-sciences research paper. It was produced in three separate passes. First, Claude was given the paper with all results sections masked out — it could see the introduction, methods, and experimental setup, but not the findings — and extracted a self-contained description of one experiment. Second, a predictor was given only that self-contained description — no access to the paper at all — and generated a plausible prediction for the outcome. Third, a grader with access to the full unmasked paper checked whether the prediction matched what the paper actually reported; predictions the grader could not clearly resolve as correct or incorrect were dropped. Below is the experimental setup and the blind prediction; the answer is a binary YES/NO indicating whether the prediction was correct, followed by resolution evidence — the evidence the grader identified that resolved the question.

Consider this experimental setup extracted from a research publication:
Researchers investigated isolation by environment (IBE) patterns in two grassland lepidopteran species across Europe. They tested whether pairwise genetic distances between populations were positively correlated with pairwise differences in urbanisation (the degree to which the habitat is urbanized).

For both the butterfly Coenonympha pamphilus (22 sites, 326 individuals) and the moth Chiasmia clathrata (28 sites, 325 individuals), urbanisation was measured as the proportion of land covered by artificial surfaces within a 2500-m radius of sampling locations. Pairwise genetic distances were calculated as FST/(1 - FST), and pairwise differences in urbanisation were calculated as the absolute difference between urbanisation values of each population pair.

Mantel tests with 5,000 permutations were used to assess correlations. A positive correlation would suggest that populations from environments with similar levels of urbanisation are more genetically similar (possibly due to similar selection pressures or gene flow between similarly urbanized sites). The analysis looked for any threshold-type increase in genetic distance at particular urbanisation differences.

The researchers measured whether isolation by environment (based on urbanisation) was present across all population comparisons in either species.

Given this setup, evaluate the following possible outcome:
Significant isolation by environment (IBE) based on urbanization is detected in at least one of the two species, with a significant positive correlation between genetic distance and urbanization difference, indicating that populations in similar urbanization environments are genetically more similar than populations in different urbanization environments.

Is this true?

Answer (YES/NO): NO